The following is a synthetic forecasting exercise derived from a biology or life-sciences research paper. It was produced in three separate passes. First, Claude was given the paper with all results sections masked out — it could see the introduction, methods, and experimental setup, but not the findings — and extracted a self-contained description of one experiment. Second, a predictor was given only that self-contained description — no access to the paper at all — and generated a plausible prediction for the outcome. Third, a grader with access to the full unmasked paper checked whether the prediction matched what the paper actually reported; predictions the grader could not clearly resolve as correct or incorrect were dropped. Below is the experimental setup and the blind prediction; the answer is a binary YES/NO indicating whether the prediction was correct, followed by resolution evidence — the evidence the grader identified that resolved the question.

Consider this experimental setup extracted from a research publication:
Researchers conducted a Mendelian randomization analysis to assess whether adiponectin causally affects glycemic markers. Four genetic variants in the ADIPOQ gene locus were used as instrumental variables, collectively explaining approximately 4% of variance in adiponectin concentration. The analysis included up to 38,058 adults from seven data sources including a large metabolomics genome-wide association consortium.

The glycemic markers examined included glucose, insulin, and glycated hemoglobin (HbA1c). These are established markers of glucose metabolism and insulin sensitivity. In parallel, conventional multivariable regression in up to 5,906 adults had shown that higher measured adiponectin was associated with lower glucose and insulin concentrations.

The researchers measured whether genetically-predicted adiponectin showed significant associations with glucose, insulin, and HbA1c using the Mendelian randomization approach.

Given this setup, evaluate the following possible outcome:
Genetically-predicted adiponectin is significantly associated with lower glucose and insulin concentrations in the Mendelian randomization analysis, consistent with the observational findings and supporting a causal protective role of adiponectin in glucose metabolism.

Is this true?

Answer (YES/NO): NO